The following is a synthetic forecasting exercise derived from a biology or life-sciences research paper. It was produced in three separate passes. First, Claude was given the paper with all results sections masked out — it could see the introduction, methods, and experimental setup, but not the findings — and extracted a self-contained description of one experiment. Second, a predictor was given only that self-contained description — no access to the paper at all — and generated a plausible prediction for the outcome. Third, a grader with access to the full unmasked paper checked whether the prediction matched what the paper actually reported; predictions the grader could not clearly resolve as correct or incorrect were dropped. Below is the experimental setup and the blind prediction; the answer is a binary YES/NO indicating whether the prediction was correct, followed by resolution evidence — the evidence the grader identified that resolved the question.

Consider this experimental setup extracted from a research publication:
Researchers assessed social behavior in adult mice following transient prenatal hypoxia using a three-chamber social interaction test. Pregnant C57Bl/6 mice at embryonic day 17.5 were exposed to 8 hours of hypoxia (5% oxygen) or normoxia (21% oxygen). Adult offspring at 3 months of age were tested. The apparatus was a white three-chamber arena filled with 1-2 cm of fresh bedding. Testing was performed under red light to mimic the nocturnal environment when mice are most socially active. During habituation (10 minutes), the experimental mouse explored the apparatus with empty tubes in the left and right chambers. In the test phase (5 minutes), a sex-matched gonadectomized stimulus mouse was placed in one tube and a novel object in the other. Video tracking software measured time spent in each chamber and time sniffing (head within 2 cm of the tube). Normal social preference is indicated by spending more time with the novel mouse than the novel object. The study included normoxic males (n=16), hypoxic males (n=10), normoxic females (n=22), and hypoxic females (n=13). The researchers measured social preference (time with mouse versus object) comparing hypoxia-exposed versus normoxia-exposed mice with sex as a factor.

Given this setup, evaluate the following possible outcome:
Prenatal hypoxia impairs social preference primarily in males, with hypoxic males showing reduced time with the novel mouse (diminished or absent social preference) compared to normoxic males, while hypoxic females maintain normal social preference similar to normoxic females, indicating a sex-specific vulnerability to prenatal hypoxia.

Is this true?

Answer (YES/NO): NO